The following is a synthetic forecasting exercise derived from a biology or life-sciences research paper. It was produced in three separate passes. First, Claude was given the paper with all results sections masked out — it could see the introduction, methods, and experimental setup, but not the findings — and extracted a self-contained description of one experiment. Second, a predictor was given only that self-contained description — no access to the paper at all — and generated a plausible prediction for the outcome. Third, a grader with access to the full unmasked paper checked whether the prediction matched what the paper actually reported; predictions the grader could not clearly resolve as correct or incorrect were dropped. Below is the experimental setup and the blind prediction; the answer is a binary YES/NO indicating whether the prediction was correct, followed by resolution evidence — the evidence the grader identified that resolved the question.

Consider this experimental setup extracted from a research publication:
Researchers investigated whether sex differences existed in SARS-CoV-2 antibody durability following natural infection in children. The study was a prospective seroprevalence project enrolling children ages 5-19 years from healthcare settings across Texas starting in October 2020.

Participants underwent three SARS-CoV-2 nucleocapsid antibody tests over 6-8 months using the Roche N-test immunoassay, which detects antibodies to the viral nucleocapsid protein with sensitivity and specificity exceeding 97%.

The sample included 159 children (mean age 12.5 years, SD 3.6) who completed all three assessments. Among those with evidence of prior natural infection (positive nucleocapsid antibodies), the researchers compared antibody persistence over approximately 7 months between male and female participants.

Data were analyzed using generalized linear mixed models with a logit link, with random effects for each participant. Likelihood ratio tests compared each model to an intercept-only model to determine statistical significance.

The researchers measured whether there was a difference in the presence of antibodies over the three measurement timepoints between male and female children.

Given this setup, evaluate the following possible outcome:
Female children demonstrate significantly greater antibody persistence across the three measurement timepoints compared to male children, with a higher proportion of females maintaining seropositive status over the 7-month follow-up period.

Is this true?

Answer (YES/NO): NO